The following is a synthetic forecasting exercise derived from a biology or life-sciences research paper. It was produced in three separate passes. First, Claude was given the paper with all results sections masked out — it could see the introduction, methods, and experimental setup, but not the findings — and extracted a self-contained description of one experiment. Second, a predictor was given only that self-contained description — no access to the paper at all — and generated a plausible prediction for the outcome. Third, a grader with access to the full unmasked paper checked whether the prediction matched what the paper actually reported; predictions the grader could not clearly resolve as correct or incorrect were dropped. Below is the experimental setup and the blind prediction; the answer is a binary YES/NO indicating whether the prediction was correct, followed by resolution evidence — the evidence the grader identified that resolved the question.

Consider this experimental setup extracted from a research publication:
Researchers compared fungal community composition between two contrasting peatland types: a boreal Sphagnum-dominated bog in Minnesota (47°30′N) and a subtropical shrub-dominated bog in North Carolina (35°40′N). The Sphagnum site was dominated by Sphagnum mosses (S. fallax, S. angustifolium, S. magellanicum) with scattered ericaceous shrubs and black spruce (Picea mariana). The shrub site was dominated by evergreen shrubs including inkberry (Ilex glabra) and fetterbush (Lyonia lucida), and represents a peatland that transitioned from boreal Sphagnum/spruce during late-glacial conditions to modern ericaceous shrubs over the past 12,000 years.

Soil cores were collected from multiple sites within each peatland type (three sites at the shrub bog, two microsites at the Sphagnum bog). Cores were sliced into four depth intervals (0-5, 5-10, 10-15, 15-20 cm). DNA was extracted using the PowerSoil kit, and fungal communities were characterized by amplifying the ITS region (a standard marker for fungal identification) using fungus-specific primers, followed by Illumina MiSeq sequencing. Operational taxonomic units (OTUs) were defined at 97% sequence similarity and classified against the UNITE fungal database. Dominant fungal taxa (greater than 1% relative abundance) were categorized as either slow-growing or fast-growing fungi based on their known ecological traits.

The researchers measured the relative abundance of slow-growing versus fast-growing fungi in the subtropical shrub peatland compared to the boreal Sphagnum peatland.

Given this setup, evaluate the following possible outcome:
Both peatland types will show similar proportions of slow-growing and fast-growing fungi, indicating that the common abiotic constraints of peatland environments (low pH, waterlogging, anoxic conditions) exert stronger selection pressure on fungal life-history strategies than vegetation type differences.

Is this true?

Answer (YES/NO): NO